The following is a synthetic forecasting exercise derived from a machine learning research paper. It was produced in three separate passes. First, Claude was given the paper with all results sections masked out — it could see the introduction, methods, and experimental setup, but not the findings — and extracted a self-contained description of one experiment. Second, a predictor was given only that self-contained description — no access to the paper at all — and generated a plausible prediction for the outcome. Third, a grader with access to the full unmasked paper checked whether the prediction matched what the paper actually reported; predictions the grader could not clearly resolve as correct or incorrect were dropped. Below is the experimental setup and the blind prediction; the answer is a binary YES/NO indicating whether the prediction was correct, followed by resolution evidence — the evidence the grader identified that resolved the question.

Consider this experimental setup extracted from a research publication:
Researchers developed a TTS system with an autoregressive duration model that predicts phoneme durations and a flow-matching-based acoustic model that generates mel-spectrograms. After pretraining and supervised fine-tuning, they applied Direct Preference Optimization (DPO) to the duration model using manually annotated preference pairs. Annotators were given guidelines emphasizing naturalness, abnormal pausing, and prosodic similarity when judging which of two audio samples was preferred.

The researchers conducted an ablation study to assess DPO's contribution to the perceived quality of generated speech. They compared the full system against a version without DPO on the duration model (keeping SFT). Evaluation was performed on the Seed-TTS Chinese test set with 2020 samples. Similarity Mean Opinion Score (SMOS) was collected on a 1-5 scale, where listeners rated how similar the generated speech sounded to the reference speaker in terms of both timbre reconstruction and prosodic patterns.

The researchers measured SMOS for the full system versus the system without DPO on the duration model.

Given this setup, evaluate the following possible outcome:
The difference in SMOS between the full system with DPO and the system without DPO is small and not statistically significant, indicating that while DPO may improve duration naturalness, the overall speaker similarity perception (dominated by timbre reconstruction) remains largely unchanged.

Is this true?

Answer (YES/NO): NO